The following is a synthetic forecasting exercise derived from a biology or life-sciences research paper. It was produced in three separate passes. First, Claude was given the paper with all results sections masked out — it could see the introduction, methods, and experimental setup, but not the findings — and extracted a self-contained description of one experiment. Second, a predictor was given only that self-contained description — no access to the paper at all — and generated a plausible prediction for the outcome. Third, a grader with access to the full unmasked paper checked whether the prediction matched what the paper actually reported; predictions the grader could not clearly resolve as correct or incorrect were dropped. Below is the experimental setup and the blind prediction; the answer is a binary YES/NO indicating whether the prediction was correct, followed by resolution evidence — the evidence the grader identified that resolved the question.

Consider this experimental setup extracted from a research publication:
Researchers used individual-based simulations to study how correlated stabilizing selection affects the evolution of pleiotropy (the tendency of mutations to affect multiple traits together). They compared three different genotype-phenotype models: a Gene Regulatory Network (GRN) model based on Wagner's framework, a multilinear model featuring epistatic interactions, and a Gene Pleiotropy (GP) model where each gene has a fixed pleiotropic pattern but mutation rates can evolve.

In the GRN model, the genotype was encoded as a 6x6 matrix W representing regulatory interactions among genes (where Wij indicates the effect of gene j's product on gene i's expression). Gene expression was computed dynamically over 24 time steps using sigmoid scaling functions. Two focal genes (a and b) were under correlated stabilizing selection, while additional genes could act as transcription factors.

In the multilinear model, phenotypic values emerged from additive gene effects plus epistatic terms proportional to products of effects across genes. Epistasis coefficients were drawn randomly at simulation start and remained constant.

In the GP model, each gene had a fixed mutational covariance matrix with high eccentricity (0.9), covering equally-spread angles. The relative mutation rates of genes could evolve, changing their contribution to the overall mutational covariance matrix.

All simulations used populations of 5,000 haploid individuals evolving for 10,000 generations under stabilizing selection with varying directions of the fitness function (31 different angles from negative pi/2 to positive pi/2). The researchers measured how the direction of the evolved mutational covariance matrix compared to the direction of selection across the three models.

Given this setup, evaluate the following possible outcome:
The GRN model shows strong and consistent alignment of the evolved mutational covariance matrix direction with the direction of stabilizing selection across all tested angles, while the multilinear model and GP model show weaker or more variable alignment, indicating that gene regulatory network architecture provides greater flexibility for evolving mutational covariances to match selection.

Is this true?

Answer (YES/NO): NO